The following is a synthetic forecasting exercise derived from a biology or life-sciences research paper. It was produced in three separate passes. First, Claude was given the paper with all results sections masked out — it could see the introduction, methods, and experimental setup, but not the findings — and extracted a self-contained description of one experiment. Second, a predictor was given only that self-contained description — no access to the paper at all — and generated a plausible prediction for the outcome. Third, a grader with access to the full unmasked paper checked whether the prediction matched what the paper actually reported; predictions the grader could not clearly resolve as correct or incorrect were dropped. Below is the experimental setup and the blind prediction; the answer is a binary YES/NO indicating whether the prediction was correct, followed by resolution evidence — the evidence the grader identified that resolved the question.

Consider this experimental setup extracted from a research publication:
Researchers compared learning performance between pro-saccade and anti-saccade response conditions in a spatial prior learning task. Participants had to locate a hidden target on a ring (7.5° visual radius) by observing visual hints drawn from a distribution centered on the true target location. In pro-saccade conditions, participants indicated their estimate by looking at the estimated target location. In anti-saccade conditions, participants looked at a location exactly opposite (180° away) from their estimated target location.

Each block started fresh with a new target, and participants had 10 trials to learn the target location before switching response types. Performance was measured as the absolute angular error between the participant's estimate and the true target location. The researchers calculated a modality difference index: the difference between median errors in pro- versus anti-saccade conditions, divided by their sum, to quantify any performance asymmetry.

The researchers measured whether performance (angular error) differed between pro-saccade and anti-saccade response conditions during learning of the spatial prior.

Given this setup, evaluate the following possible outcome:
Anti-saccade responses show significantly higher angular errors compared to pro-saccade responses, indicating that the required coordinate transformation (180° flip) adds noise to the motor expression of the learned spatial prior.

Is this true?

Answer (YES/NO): NO